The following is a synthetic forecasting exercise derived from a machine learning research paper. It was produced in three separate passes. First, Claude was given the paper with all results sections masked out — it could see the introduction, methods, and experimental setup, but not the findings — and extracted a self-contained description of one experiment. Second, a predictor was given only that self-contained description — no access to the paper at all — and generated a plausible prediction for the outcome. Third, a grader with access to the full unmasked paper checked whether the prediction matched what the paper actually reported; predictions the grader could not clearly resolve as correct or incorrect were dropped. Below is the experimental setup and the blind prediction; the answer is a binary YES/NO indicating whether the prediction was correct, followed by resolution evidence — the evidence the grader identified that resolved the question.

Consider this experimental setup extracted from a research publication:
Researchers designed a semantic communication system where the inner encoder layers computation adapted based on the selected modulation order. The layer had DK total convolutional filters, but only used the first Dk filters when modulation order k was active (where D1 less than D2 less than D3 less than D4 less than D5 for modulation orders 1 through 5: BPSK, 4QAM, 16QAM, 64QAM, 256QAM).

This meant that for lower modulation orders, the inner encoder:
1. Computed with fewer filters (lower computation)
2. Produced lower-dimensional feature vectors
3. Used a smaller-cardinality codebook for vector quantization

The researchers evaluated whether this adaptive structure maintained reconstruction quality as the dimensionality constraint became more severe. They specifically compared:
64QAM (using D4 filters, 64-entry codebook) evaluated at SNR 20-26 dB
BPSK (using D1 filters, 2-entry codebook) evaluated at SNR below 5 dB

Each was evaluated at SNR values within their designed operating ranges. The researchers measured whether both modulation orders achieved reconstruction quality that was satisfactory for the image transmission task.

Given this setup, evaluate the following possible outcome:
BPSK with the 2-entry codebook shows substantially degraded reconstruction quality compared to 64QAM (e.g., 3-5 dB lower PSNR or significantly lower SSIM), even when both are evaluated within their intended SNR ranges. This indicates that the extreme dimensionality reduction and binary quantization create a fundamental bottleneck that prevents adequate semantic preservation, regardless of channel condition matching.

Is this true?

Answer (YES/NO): NO